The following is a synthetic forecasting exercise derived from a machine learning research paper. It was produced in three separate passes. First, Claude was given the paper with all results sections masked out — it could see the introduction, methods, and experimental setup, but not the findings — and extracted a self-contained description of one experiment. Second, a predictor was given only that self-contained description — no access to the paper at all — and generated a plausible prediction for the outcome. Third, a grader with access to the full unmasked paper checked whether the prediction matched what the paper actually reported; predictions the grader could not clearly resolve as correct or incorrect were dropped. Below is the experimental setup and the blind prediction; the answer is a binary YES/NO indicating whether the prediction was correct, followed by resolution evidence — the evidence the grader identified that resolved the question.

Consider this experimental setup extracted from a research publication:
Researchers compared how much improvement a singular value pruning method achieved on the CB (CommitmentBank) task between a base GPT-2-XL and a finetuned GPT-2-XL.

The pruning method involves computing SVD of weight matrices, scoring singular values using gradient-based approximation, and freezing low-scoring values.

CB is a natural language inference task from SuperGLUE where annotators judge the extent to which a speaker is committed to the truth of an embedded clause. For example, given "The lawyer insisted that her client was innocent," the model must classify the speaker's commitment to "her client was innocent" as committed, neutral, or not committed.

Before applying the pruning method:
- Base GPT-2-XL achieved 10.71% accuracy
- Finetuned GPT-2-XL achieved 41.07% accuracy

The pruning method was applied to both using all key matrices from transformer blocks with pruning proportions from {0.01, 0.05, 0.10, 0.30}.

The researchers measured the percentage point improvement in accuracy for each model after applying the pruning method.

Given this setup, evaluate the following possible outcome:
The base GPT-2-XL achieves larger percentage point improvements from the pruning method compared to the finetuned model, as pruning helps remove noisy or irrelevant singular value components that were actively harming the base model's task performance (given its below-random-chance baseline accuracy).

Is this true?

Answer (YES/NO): NO